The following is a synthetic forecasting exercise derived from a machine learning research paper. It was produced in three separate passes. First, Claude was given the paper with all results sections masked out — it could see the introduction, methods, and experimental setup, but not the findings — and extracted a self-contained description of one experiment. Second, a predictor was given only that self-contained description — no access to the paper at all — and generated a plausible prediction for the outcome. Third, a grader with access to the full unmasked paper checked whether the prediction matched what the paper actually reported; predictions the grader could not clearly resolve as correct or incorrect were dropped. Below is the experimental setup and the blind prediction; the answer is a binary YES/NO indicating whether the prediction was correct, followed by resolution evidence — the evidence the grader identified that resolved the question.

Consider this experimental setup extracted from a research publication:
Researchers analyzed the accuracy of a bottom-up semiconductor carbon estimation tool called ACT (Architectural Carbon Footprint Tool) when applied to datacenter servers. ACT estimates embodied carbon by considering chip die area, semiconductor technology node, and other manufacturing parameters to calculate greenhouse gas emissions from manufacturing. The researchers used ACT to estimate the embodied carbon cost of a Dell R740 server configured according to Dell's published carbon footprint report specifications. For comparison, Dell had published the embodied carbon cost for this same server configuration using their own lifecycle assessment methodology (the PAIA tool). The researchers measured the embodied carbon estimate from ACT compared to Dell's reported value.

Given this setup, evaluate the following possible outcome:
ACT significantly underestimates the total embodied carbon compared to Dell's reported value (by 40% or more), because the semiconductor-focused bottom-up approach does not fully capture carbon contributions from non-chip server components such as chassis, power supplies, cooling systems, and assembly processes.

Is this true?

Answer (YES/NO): YES